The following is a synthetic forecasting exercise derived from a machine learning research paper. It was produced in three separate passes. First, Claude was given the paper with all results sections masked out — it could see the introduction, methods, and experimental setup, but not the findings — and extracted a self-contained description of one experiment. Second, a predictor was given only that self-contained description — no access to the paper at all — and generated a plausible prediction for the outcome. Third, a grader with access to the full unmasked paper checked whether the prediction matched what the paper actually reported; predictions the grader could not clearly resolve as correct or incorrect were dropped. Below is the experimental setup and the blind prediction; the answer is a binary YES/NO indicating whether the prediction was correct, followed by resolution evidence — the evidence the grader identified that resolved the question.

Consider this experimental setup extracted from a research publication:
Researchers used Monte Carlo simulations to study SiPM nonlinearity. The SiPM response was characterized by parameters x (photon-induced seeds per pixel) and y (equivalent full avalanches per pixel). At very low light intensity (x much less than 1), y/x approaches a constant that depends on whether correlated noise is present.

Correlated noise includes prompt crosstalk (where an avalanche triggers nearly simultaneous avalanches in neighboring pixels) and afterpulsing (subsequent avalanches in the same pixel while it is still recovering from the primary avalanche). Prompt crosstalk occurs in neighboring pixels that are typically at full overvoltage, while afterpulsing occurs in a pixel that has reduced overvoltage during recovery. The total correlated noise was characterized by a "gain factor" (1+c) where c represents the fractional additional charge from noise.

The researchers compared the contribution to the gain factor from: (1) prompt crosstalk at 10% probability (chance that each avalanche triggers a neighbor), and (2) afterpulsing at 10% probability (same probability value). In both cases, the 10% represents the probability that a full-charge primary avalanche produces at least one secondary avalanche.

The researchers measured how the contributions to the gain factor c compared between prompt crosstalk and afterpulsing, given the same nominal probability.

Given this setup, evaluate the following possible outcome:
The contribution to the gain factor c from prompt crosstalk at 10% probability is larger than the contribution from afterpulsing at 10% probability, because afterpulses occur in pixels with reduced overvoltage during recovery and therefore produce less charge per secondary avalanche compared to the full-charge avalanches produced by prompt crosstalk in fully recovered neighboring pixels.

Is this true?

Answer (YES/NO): YES